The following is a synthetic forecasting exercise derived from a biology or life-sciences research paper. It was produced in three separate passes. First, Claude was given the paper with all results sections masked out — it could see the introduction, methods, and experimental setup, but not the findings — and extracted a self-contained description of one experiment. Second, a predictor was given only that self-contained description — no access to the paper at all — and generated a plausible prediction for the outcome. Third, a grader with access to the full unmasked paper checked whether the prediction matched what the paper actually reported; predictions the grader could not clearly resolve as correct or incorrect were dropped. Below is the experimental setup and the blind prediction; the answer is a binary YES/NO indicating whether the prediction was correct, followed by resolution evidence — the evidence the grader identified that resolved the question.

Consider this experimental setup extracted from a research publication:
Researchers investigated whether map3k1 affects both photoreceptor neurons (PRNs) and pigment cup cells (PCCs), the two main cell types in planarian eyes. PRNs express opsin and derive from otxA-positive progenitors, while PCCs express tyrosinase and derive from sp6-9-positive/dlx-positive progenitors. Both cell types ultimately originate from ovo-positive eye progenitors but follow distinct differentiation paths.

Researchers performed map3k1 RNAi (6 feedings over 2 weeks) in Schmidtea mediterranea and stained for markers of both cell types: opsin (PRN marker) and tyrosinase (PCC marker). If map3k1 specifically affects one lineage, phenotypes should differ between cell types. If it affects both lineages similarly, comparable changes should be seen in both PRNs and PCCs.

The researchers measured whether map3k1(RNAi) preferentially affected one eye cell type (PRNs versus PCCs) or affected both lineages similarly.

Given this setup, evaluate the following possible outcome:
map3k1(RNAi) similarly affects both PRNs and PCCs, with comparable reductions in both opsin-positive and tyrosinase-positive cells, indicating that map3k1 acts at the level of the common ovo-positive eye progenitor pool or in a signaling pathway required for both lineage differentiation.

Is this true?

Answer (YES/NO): NO